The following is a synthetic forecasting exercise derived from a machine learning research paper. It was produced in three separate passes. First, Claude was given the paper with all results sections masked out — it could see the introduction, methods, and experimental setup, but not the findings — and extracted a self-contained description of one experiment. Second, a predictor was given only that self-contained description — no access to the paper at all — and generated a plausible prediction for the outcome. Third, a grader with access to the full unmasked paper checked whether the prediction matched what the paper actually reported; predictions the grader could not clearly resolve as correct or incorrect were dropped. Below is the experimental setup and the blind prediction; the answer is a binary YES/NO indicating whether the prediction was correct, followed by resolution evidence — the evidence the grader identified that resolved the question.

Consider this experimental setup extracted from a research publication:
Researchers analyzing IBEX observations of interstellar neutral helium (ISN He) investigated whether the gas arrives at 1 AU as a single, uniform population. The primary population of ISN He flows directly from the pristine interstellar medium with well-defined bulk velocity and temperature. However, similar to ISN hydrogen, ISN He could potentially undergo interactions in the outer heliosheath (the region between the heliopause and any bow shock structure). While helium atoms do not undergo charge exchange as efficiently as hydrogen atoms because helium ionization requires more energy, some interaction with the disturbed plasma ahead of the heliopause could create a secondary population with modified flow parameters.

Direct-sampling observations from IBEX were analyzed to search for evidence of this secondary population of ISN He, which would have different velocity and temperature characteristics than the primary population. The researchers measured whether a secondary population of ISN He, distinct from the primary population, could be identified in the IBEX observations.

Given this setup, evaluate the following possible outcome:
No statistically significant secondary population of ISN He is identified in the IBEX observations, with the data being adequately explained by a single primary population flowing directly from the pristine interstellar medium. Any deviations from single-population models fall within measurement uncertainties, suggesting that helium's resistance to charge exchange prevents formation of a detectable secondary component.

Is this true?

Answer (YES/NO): NO